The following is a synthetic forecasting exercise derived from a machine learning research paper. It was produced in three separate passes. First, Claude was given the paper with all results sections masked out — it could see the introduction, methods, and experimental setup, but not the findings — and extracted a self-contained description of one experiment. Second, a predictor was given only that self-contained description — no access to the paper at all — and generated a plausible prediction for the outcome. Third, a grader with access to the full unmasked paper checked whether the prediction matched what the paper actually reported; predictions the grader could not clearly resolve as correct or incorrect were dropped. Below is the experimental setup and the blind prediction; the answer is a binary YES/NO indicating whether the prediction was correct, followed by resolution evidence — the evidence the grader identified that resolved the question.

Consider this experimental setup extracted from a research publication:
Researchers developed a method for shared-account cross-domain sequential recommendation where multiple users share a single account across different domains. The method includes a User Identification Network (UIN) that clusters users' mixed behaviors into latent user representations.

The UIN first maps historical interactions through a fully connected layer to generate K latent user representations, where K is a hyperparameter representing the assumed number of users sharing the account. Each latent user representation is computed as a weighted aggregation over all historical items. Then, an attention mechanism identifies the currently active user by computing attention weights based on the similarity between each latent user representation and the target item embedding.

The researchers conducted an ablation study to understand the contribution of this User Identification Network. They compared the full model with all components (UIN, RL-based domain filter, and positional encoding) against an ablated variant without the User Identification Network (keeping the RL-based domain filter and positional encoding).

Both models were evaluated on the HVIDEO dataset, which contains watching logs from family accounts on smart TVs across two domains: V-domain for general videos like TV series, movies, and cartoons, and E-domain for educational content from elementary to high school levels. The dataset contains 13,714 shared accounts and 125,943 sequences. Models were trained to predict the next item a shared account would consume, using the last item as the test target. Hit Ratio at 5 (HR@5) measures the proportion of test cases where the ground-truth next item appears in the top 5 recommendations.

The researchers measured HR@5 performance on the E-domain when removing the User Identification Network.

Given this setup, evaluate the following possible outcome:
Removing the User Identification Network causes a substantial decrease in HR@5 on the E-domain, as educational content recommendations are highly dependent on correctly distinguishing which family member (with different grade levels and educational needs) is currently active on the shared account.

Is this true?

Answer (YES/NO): YES